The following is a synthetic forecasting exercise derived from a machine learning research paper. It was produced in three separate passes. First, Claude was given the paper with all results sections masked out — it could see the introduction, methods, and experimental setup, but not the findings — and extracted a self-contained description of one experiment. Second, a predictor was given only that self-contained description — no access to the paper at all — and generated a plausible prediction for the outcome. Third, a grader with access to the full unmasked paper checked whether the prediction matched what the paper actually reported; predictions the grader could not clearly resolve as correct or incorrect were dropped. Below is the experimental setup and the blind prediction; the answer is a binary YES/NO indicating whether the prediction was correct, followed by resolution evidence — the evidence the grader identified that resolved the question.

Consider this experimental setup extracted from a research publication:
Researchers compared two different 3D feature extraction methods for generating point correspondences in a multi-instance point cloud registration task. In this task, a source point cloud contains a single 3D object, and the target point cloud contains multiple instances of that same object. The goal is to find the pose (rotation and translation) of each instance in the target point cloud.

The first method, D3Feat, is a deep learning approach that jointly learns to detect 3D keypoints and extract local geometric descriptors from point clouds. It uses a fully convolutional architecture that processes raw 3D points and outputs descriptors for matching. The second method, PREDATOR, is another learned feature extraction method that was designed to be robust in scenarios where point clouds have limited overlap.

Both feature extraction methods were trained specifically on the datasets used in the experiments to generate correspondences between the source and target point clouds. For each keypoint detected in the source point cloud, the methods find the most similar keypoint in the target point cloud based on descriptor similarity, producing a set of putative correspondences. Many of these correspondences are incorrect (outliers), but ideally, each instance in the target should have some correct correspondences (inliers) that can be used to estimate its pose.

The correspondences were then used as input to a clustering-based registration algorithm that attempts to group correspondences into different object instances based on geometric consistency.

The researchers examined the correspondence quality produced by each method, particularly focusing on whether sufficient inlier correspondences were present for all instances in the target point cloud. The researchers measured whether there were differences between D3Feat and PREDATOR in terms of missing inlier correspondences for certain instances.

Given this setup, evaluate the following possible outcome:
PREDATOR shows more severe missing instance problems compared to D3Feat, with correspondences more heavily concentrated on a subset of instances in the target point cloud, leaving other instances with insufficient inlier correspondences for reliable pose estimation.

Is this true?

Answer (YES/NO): NO